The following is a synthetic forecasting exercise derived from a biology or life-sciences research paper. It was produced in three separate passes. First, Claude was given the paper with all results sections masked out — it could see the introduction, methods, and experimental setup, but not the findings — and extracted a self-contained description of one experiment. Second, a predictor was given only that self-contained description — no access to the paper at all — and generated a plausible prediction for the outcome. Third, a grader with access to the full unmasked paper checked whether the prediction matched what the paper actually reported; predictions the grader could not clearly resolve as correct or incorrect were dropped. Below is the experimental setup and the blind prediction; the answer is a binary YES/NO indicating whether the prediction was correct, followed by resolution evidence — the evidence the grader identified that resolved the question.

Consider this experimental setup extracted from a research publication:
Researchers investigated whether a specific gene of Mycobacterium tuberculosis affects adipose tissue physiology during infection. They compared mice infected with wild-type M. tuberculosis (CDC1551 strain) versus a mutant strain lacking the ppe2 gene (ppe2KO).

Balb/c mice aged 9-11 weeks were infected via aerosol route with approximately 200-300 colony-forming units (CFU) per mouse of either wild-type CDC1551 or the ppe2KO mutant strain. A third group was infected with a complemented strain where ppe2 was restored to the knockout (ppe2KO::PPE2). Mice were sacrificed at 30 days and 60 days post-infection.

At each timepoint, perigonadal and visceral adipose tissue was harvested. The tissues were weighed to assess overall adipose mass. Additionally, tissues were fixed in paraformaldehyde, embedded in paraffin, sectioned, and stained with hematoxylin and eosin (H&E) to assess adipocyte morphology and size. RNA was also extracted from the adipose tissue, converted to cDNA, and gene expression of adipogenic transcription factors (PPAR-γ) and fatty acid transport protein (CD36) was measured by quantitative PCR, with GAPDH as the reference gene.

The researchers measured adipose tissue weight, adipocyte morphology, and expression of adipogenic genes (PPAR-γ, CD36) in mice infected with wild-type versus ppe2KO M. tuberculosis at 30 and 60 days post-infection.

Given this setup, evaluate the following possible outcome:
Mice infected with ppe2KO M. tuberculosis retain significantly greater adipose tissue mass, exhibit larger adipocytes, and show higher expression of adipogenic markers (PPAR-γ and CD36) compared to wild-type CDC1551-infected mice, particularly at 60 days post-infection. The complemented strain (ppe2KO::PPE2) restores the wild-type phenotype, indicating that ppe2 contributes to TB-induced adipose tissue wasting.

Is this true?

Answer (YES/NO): NO